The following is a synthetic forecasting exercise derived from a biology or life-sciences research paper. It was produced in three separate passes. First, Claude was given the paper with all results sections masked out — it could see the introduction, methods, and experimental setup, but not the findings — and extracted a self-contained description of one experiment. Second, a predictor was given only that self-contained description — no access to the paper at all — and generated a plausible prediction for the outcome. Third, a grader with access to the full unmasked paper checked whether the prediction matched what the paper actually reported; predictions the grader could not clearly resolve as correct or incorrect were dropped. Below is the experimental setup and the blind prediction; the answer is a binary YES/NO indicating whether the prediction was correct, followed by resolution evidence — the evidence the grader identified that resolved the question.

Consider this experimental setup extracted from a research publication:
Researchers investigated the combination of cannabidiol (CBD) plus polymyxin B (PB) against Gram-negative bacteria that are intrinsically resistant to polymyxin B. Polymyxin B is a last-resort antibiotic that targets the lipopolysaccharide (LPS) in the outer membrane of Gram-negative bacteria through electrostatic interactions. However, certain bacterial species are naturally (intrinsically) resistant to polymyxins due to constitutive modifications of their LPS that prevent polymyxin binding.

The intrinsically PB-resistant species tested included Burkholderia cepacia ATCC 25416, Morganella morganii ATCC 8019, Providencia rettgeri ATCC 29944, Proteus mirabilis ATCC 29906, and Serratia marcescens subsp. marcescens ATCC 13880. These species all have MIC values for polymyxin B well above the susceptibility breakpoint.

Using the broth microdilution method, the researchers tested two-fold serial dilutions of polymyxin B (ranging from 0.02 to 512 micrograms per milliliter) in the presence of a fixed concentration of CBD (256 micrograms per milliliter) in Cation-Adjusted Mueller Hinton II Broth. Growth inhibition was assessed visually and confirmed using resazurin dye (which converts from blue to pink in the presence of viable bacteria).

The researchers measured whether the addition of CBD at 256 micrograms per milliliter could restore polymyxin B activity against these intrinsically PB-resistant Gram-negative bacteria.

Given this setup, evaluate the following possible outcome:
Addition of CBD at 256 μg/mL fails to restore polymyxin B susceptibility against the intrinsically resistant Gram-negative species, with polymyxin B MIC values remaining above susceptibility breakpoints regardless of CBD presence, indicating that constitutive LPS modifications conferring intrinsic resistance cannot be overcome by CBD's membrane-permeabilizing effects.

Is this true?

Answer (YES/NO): YES